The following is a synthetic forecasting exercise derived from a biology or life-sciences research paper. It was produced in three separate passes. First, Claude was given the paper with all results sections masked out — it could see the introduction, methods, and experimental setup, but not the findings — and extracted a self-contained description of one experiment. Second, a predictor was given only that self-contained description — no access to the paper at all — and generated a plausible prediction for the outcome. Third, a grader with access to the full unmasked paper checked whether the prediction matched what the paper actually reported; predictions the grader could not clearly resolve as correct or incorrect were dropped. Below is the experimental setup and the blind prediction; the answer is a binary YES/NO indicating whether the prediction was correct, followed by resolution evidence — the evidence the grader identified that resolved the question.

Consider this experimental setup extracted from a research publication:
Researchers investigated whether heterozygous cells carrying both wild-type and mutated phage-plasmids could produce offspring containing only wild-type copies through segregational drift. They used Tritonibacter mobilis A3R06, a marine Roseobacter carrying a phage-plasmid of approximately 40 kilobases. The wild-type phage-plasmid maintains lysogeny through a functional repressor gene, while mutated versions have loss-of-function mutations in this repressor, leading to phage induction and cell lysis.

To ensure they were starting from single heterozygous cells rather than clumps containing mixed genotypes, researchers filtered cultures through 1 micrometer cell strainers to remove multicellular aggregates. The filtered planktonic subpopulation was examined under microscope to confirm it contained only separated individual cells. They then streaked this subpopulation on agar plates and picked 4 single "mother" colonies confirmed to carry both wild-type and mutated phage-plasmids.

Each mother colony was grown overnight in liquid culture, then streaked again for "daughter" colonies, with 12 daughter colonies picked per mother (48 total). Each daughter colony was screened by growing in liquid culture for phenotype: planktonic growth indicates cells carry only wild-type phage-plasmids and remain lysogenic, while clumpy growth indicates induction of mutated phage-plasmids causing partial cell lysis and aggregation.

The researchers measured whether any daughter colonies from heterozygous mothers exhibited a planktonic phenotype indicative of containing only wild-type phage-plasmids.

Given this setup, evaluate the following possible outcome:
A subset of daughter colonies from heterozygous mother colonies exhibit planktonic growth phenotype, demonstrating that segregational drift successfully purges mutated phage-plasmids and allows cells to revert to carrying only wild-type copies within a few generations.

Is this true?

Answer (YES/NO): YES